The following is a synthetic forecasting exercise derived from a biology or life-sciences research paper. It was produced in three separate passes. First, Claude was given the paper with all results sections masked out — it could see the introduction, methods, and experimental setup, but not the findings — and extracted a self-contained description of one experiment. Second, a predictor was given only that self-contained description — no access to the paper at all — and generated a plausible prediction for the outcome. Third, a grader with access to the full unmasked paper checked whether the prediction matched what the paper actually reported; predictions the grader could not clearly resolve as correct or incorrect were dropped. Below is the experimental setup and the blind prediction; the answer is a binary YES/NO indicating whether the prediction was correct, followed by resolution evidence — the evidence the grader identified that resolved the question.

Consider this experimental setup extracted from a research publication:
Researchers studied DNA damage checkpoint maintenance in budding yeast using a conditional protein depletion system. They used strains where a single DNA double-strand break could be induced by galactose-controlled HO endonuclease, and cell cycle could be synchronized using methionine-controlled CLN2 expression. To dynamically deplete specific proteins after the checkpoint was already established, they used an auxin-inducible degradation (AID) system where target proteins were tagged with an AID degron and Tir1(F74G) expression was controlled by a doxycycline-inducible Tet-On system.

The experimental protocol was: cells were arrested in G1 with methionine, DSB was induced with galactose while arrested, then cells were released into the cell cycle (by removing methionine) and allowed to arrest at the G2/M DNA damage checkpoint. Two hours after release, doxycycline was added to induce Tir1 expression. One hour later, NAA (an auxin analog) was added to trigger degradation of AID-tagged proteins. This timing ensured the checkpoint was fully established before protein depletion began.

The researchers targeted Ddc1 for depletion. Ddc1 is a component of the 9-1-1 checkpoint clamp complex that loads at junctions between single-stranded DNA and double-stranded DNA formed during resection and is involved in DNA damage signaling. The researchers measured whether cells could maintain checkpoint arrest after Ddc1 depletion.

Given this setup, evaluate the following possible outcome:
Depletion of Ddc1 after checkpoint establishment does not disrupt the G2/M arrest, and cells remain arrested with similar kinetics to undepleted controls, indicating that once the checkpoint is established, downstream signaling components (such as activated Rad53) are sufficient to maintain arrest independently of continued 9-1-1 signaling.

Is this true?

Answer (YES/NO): NO